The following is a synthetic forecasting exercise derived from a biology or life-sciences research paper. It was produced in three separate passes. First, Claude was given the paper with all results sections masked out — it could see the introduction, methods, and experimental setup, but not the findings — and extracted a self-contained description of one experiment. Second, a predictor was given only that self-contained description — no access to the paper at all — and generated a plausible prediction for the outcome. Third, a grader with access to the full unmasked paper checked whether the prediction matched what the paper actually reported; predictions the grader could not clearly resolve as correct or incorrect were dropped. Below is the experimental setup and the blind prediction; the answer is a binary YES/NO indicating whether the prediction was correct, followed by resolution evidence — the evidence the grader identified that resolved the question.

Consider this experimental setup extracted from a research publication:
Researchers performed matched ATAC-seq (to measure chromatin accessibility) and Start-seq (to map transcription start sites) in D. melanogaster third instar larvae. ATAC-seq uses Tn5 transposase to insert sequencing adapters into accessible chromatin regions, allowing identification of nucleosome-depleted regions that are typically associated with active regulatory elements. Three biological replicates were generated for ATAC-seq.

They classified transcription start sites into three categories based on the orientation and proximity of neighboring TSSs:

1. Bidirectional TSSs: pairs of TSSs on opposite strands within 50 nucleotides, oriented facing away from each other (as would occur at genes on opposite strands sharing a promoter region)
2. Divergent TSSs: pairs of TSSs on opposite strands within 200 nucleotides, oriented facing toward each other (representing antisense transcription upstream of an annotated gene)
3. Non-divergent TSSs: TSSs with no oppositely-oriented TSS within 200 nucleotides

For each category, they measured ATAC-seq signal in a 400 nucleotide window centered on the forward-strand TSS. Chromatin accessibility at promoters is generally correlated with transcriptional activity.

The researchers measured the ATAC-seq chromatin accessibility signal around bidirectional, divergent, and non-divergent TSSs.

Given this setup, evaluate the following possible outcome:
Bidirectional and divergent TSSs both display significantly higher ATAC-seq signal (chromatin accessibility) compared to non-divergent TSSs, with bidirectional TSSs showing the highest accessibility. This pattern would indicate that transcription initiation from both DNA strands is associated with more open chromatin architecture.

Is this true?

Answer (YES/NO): NO